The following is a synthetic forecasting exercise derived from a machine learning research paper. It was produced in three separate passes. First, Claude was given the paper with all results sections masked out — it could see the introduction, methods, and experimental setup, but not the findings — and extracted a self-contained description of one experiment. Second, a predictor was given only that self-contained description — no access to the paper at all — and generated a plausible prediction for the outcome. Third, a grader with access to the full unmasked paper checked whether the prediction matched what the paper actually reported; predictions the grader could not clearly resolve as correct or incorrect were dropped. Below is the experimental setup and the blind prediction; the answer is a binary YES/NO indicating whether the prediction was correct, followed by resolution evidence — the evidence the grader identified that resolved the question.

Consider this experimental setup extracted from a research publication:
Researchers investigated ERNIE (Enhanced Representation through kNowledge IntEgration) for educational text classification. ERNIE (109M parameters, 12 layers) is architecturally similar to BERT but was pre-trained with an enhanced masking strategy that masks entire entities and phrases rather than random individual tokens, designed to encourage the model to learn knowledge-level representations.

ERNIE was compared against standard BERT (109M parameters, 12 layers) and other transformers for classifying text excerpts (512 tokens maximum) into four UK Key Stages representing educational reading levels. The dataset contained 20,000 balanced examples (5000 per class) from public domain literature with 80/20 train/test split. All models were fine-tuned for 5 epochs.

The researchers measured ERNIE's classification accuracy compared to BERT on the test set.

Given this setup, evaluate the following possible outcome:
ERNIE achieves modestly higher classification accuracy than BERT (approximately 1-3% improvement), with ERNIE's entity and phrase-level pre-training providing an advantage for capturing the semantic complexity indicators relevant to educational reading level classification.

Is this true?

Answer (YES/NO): NO